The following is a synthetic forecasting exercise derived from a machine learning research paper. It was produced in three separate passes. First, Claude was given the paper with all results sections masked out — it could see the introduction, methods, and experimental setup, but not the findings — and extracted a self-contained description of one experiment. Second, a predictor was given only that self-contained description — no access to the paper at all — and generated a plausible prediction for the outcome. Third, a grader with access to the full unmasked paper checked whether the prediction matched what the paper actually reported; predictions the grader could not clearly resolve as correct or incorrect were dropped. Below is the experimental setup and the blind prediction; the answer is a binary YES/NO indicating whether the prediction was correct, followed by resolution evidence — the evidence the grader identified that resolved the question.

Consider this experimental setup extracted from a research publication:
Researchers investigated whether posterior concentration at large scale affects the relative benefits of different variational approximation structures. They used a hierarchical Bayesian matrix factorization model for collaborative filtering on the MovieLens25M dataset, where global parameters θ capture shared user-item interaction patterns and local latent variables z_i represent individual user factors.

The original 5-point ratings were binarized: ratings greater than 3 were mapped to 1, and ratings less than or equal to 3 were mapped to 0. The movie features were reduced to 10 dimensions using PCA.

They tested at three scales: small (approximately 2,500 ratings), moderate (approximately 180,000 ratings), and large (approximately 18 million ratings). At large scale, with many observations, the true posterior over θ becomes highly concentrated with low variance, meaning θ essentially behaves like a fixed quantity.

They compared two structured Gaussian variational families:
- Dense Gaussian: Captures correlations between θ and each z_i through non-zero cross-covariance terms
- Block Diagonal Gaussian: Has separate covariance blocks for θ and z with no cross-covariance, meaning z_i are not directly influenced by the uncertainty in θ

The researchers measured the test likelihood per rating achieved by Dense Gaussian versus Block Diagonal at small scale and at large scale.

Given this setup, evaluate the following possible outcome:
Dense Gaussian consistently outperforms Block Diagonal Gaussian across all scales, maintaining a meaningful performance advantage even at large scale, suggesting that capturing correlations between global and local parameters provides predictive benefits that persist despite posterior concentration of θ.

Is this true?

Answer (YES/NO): NO